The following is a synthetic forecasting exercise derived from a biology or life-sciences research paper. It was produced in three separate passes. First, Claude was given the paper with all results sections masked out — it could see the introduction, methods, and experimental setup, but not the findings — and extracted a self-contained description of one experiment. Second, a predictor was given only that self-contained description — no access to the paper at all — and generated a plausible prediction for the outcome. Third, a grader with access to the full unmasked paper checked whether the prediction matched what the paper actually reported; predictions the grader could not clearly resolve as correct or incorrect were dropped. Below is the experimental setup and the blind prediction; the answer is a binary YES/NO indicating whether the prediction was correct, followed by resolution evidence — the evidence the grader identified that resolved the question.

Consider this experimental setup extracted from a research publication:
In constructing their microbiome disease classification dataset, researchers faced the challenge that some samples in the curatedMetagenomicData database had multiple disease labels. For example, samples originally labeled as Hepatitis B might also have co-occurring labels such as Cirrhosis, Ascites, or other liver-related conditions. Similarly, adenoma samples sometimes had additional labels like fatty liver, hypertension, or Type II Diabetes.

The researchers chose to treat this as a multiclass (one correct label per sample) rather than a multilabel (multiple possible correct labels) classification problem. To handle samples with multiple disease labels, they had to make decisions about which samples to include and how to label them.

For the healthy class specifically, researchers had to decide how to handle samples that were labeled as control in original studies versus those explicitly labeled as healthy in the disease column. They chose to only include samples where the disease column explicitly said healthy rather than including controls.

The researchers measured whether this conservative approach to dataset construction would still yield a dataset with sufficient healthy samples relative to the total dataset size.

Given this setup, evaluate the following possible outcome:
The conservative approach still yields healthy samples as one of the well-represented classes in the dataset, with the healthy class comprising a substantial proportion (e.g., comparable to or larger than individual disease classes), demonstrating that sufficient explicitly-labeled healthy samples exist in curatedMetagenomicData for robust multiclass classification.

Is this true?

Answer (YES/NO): YES